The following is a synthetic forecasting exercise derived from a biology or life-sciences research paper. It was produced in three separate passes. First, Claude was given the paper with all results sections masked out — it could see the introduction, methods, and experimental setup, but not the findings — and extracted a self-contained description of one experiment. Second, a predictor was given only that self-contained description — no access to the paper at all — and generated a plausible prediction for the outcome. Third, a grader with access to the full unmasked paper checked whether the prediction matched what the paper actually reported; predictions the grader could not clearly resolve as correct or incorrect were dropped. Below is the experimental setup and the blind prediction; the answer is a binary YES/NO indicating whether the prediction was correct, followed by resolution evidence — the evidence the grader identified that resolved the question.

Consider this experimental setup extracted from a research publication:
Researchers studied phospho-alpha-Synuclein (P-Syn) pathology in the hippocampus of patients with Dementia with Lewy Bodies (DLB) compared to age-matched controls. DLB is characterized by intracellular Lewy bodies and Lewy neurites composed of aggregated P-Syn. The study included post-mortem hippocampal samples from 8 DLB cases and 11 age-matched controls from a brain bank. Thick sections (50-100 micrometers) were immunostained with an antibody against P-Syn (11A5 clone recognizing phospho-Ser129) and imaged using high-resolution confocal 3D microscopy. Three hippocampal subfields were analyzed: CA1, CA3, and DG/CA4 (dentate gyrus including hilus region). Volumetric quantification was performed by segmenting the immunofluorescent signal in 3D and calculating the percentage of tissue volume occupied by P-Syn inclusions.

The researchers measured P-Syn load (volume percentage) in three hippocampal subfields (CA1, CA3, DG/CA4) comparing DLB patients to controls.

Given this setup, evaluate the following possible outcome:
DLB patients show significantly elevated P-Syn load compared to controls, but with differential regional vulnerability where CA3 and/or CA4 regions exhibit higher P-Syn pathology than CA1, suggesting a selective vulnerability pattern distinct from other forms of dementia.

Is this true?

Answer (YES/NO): NO